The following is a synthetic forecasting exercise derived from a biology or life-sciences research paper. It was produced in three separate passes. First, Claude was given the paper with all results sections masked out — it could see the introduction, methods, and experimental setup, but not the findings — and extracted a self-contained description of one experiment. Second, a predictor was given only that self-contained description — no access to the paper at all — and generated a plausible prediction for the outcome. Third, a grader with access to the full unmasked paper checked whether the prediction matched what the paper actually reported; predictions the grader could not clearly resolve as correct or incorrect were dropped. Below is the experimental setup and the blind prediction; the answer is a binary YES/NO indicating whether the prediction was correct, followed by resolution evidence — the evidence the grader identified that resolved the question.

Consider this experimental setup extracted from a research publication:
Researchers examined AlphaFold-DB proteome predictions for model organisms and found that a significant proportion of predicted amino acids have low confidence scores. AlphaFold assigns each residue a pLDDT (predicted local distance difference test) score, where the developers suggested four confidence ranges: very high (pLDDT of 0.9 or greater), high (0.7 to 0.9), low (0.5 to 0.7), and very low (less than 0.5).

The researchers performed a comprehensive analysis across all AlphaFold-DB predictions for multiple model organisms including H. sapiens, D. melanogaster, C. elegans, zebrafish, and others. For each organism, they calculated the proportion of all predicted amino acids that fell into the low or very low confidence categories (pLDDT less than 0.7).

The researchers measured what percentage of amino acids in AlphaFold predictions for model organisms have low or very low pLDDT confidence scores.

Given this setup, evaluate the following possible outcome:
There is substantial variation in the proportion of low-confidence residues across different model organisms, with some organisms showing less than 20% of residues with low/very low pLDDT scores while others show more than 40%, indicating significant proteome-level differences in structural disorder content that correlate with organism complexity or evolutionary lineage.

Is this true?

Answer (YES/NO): NO